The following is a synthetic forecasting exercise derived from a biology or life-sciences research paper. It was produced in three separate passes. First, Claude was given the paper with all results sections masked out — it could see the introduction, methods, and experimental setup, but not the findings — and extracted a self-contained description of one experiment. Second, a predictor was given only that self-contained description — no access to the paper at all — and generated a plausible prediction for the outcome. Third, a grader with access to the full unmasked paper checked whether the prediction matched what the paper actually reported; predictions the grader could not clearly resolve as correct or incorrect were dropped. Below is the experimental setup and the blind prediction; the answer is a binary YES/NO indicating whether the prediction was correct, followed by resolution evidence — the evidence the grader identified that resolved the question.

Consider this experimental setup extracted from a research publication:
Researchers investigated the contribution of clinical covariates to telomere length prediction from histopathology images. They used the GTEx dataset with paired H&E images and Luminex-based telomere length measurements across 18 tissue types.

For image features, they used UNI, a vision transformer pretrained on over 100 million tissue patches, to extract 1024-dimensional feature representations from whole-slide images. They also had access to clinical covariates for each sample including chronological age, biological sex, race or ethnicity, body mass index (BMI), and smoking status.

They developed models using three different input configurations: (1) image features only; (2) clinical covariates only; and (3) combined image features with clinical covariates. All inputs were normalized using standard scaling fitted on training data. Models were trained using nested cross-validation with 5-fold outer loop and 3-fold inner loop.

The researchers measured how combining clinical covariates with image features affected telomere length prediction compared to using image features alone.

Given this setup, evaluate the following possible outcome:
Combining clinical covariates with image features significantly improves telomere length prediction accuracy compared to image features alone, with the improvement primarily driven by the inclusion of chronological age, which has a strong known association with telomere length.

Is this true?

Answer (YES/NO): NO